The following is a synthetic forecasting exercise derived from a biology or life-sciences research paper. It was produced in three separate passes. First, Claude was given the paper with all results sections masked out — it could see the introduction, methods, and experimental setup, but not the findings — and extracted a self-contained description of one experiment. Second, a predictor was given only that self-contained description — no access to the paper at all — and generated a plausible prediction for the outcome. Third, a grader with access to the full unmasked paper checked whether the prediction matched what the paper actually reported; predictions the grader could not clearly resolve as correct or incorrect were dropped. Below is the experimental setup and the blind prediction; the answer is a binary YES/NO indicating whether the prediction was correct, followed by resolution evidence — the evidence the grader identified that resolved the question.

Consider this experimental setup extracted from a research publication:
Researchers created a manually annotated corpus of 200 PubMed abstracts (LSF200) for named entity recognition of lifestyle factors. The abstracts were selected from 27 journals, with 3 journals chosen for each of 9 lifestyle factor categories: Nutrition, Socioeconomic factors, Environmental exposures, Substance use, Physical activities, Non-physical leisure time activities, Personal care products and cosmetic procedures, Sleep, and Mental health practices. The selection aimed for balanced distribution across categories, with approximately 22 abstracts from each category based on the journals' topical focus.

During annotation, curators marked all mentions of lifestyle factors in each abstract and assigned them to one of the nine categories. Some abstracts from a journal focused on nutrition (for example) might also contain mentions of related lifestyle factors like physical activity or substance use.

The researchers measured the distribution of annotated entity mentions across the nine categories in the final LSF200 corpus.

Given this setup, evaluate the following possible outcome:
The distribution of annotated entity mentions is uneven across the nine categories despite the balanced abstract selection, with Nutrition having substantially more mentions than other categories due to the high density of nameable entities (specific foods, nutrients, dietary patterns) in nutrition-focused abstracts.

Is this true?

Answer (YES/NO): NO